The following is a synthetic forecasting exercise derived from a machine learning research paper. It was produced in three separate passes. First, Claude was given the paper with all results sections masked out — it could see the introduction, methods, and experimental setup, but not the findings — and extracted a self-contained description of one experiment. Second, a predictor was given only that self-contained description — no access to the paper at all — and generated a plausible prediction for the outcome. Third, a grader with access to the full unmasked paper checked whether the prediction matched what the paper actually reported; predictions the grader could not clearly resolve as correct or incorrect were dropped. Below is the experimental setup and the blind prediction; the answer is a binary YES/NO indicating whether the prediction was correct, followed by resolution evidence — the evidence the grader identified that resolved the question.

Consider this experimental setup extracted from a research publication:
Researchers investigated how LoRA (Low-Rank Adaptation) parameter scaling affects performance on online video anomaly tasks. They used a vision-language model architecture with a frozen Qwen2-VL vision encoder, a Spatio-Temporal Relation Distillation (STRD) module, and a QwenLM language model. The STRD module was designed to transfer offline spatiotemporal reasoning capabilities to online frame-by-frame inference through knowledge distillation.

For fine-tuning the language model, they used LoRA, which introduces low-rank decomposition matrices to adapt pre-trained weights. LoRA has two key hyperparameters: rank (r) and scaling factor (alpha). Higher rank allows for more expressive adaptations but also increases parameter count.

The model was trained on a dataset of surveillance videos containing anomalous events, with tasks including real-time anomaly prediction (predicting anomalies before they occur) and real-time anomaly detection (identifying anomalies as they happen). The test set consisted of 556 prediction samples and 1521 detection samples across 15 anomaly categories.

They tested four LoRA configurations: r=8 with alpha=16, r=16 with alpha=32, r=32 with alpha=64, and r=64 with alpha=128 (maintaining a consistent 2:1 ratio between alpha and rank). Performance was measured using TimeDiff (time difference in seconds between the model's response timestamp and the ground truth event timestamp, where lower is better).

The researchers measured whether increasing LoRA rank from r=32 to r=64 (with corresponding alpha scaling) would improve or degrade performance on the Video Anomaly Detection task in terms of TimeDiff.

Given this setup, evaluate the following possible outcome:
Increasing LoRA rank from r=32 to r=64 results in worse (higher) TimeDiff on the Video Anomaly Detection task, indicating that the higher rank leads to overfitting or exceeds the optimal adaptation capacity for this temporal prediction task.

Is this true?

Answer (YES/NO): YES